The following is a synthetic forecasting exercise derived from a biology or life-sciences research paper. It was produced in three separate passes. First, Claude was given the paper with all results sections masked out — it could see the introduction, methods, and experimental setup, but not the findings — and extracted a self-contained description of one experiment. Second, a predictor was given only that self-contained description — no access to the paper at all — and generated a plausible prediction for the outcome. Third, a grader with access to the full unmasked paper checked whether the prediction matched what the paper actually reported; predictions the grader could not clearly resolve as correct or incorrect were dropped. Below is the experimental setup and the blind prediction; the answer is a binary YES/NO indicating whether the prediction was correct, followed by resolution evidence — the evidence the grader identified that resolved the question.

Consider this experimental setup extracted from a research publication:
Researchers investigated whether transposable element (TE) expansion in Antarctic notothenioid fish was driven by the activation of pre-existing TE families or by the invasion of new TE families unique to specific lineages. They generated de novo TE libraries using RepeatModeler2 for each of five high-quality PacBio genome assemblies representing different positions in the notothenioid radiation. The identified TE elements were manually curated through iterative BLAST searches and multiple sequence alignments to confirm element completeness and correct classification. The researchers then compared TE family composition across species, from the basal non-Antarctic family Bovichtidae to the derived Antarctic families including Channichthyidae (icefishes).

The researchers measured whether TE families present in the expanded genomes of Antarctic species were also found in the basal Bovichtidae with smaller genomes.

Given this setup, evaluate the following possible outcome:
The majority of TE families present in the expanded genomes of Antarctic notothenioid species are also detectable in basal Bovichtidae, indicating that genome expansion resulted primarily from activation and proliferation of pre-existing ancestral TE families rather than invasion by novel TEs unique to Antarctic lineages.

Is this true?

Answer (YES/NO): YES